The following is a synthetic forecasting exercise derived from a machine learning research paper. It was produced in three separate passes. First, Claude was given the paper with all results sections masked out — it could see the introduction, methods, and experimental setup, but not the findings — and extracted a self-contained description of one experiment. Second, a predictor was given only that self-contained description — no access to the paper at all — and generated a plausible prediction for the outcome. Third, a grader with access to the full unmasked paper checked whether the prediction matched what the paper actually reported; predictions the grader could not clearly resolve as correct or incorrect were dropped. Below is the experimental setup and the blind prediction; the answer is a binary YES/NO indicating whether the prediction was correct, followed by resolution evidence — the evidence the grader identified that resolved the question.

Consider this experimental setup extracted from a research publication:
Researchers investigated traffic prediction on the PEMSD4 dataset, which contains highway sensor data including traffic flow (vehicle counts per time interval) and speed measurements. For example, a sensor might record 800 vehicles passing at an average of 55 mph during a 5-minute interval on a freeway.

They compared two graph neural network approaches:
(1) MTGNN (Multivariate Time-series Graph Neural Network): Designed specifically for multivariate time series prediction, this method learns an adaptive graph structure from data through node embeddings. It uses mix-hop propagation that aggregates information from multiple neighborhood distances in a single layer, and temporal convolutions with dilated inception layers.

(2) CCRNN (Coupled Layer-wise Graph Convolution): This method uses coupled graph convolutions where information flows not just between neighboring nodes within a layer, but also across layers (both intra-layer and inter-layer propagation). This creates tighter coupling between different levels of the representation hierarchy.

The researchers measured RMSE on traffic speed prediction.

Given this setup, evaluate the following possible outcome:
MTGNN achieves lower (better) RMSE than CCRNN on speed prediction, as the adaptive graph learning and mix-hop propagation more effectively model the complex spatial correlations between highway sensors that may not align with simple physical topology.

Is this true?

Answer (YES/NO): YES